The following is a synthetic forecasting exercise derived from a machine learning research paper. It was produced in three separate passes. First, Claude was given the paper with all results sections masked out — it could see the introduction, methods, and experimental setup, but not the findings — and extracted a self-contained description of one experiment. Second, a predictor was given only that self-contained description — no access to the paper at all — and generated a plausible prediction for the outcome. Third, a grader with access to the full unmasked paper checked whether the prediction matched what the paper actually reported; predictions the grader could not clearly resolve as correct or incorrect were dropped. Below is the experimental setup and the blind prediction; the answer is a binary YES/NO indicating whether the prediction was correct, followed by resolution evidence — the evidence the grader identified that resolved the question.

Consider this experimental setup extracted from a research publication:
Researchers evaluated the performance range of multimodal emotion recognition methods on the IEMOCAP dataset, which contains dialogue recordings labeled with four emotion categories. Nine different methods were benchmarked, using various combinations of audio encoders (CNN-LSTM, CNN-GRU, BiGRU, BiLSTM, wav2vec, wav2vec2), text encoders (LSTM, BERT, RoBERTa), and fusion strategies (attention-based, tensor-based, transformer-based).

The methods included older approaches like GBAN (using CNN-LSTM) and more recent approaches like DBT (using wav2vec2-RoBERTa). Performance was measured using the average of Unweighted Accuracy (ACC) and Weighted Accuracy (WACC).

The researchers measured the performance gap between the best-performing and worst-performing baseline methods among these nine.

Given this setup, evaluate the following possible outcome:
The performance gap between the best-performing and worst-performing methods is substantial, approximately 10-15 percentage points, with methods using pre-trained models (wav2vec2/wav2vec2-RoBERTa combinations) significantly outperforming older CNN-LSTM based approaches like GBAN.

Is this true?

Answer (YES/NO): NO